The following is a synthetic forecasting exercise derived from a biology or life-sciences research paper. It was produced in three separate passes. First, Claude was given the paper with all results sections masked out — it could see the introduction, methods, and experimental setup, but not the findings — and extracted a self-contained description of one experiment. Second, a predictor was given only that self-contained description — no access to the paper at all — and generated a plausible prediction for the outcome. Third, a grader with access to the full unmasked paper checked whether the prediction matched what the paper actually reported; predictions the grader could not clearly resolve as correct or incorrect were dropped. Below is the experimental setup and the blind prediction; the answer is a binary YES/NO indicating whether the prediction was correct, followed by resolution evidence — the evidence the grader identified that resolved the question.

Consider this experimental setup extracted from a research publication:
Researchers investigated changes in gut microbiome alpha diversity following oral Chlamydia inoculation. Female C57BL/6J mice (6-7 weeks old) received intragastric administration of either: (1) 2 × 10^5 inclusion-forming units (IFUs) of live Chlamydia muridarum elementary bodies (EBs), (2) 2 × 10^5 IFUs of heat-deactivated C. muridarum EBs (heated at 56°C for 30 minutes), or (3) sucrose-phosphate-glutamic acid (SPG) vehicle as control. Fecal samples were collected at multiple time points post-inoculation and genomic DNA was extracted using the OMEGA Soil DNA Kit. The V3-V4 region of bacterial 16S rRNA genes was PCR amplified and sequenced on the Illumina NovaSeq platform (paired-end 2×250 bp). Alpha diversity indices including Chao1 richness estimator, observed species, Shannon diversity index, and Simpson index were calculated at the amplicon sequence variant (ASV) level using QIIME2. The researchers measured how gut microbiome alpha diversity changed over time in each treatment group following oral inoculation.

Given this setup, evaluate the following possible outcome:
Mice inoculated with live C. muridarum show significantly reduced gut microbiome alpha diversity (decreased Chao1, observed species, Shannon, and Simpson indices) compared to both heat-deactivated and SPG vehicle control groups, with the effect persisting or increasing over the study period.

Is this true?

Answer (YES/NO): NO